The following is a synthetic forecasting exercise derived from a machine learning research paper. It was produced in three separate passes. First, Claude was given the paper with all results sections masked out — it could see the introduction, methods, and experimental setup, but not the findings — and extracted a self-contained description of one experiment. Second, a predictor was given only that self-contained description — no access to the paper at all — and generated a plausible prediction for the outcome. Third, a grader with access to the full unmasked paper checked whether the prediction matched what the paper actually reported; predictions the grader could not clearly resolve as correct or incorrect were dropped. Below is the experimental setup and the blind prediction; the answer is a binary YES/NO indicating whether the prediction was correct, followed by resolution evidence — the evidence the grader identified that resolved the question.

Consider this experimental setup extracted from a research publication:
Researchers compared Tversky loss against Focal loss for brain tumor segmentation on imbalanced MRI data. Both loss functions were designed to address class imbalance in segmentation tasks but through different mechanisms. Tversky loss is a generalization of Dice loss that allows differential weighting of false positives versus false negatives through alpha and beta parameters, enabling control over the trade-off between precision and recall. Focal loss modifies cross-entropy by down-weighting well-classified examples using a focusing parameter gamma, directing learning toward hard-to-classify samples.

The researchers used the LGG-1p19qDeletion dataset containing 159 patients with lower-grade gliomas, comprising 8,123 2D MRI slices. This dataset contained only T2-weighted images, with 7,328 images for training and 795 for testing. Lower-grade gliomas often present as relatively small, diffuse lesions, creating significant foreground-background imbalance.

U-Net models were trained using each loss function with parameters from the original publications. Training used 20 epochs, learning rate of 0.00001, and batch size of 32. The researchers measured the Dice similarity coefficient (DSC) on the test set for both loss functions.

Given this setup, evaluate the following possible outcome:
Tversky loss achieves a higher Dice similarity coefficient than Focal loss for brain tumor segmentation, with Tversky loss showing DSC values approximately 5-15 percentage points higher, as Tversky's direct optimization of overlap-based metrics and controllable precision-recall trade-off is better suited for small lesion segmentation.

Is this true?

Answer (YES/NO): NO